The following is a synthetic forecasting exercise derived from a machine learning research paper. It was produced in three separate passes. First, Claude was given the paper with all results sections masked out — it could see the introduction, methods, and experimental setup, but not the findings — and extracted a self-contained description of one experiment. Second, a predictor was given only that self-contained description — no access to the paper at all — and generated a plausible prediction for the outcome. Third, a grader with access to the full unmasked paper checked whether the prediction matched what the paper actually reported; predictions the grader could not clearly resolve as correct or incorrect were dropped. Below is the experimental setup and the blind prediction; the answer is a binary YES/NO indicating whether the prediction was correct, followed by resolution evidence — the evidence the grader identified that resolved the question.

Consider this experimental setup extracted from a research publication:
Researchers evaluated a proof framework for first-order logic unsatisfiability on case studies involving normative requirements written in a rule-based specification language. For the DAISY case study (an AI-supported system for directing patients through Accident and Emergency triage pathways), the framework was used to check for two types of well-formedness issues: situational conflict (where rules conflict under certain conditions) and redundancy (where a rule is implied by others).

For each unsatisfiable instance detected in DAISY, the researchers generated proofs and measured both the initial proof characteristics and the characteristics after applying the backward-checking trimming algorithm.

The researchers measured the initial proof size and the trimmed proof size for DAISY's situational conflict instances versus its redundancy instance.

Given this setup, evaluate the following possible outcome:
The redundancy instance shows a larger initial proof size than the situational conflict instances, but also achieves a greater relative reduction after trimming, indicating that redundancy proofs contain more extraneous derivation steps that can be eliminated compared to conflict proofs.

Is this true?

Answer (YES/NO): NO